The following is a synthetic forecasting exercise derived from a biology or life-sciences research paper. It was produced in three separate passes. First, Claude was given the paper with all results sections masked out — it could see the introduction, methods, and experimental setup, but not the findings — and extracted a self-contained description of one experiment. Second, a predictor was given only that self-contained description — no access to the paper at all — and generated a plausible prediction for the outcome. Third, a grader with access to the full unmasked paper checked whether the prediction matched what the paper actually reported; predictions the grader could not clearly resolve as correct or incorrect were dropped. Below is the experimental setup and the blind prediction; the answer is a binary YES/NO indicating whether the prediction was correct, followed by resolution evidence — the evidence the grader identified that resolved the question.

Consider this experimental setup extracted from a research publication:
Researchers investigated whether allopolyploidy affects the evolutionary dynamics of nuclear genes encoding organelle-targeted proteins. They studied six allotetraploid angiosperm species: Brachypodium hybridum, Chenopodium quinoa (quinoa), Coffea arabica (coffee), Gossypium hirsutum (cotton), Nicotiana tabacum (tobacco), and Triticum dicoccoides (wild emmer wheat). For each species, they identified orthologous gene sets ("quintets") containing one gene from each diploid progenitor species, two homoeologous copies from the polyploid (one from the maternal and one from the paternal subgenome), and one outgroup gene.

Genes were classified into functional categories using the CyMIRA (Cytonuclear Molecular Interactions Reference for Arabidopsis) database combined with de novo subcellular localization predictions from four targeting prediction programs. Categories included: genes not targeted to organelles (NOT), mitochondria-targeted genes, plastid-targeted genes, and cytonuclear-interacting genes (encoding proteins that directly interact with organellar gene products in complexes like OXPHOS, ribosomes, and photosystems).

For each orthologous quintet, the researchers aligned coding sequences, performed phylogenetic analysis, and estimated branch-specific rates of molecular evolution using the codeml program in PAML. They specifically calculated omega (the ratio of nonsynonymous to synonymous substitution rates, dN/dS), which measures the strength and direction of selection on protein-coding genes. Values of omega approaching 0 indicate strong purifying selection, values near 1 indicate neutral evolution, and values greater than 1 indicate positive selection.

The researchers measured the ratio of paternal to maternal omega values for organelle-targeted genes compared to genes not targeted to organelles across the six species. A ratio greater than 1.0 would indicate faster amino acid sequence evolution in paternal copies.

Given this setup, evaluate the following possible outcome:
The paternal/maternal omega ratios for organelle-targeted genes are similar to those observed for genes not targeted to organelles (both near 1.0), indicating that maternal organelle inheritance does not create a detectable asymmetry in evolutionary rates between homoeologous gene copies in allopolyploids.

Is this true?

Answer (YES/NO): NO